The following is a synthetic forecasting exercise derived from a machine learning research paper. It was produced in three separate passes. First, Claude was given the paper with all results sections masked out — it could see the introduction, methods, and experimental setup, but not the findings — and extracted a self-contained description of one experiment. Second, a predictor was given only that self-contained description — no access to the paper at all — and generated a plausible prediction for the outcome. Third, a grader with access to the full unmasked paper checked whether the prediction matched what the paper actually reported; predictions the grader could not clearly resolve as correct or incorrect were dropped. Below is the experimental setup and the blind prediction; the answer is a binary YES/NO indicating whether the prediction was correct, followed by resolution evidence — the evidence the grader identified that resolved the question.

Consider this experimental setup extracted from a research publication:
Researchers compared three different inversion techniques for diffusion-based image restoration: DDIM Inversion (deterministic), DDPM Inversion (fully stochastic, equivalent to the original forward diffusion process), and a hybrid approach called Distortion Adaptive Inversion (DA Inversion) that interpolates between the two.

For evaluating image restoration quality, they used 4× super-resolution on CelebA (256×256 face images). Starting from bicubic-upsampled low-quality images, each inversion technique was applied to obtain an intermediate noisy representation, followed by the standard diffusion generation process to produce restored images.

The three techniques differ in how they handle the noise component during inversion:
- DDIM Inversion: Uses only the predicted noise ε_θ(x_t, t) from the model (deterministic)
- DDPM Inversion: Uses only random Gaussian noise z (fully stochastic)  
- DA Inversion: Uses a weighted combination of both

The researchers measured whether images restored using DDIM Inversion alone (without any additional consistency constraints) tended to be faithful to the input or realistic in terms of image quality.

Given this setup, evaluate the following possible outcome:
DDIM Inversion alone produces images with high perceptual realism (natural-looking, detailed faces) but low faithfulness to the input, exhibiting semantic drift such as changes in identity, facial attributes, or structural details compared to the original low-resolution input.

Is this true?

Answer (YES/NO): NO